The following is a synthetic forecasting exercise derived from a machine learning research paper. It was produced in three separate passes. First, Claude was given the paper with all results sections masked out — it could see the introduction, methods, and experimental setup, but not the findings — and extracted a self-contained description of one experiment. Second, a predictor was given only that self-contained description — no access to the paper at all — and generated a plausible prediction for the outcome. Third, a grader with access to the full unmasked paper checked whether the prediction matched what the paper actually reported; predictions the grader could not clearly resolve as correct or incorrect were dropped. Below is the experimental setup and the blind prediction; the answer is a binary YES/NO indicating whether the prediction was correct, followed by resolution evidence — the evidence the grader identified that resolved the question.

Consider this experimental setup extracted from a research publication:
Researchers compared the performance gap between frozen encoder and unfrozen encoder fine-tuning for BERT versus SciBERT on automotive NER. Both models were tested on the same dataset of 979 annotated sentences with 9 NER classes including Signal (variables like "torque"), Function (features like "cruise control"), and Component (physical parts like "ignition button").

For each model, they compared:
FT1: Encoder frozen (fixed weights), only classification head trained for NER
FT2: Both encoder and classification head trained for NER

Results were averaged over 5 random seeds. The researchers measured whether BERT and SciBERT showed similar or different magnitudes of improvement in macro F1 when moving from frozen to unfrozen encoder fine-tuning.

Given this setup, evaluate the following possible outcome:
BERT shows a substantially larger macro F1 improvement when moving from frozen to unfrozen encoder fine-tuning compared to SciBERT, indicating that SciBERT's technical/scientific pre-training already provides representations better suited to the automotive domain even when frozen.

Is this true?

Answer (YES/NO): NO